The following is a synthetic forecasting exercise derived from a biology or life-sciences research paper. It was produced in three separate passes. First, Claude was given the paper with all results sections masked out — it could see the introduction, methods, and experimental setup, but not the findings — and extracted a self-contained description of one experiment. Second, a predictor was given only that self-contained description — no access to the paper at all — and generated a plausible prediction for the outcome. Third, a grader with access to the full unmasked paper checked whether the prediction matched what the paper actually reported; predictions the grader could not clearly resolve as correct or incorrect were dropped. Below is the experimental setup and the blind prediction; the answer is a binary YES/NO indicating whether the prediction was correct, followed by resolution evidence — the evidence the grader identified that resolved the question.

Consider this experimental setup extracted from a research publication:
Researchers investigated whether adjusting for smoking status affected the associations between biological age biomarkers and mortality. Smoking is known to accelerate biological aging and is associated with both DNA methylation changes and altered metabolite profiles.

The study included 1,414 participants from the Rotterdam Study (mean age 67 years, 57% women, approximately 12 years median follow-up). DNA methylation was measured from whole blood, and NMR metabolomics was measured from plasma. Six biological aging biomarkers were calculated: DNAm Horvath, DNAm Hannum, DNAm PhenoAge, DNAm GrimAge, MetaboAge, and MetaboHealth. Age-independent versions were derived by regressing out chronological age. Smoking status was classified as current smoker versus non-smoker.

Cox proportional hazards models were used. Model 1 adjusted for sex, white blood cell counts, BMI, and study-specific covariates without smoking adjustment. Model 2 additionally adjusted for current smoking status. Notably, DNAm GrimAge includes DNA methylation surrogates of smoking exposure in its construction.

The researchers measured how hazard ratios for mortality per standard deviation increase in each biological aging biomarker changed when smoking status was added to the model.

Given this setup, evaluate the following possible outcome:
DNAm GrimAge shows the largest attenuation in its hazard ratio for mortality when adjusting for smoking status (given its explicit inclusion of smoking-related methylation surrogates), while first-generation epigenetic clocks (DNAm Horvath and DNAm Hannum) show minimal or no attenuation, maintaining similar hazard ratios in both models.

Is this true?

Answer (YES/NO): NO